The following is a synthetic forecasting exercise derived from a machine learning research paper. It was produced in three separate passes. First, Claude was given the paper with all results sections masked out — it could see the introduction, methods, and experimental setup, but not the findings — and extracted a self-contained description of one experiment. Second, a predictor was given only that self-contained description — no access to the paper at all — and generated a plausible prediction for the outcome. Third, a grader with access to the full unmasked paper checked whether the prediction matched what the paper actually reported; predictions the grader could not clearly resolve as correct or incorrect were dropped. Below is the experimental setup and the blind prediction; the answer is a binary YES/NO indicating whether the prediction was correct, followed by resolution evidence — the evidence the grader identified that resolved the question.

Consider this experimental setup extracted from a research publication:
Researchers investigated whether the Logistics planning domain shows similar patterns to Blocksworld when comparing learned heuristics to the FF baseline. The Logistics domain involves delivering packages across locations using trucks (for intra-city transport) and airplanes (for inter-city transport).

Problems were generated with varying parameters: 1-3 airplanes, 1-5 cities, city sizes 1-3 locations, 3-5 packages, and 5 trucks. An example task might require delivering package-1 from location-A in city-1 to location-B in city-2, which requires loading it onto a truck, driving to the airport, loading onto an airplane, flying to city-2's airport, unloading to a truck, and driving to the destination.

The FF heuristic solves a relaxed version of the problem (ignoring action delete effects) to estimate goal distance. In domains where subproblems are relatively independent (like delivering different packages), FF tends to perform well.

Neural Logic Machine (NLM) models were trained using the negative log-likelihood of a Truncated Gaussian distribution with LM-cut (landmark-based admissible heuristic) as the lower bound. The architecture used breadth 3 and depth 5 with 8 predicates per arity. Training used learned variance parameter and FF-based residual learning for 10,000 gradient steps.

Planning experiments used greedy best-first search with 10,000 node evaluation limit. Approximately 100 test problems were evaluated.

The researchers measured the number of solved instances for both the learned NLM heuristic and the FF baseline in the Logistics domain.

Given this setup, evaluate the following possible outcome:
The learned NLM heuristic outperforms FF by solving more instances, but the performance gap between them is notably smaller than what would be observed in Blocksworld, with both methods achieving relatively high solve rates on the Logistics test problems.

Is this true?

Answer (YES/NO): NO